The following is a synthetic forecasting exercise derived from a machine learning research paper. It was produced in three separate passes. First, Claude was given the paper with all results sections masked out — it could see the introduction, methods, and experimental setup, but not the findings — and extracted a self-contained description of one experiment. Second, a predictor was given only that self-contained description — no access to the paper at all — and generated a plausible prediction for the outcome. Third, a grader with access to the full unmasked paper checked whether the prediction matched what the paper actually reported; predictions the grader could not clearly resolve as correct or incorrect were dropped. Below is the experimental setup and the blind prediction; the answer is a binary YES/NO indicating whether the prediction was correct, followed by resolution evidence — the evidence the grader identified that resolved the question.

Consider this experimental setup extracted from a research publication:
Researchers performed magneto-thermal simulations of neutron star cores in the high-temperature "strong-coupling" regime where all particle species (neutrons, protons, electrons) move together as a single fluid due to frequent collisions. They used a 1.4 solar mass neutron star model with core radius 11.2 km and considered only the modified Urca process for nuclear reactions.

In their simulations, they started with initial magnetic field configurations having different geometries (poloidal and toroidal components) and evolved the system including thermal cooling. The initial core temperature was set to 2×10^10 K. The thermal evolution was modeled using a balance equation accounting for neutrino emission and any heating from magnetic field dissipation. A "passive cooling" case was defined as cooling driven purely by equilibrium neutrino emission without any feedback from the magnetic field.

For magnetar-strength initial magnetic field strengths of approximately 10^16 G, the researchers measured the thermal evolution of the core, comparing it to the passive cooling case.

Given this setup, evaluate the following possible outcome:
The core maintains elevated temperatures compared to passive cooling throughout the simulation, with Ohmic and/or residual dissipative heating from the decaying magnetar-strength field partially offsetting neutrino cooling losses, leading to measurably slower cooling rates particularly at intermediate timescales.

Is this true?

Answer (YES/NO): NO